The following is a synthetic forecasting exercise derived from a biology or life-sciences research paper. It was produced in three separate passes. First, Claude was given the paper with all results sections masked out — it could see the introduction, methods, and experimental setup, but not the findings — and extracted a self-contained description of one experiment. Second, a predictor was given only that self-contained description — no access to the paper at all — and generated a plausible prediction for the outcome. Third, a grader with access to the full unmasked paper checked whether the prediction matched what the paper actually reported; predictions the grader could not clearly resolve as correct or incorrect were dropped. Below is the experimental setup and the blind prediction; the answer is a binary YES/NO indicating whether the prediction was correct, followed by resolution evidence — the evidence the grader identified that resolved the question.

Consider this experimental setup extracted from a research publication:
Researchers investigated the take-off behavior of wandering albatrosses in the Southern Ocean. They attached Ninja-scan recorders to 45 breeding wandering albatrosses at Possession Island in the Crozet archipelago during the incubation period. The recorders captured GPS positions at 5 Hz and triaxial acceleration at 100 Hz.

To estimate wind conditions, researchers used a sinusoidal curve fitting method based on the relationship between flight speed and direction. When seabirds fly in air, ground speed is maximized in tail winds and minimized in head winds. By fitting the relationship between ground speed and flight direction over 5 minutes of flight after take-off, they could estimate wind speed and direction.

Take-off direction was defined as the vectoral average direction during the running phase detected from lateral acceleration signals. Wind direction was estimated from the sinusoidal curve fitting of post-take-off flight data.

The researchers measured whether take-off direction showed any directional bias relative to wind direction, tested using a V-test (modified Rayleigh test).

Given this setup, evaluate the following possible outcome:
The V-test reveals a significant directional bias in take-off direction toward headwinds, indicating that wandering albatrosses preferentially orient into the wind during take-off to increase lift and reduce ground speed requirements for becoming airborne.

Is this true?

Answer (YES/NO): YES